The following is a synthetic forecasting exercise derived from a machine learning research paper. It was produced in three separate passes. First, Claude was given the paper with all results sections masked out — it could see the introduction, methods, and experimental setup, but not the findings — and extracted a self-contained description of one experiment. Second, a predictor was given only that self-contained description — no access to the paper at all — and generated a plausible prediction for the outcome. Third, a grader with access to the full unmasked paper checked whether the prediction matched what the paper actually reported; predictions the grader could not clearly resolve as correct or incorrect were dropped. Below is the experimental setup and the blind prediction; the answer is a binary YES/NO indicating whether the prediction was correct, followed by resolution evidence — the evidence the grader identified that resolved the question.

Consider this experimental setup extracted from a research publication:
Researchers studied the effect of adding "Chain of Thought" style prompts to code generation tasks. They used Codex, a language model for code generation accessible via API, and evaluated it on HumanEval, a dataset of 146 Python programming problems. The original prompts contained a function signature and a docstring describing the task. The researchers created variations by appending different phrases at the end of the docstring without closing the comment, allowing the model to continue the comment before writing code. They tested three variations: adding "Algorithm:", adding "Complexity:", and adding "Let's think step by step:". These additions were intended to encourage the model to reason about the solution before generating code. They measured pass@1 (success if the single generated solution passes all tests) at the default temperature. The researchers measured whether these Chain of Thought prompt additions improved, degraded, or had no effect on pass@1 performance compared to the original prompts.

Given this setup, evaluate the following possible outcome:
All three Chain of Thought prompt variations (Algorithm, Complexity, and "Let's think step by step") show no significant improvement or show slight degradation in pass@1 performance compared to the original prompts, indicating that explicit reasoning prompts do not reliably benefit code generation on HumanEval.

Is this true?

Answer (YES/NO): NO